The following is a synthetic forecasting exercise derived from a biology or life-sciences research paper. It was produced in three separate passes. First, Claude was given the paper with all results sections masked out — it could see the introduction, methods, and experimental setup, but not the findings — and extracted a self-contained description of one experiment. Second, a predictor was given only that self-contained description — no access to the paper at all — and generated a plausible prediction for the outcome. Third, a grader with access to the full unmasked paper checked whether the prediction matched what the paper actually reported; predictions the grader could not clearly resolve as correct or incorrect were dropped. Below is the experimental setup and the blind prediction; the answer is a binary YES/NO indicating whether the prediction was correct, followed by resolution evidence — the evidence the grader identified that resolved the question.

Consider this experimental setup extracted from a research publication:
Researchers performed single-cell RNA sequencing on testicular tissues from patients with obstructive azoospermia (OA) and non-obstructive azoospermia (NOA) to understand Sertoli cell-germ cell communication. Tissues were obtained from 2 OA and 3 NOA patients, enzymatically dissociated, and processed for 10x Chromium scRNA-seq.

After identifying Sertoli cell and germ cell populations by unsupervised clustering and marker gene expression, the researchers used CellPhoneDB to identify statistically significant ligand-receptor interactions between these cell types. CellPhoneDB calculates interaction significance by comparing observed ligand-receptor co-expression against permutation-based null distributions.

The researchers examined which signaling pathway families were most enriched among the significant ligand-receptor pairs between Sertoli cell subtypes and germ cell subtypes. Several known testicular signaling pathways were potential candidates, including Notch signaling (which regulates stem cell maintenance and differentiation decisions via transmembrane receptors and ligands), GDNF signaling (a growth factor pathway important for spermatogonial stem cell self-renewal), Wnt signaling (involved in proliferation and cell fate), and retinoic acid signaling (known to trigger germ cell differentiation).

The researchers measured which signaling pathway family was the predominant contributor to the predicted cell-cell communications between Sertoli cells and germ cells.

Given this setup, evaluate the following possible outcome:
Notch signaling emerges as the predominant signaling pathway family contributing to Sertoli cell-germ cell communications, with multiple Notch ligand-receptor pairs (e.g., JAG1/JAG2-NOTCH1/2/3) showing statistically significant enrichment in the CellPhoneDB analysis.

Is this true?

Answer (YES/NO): YES